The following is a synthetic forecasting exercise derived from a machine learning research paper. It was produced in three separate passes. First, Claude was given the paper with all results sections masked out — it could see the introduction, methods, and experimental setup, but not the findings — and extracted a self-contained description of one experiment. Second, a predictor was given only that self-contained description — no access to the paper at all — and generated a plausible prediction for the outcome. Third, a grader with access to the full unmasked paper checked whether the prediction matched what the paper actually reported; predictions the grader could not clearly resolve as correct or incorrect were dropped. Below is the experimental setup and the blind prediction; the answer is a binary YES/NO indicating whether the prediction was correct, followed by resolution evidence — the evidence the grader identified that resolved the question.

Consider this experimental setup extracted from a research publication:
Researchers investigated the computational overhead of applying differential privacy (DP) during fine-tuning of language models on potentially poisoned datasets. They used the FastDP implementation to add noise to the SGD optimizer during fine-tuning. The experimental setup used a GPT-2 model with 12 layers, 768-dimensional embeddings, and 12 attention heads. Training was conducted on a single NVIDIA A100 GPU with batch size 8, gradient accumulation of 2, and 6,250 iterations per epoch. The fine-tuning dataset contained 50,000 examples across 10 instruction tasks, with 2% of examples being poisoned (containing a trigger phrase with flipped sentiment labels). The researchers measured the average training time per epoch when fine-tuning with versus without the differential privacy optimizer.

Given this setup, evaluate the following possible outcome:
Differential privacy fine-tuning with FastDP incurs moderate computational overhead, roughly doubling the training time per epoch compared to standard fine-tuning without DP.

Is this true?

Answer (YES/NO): YES